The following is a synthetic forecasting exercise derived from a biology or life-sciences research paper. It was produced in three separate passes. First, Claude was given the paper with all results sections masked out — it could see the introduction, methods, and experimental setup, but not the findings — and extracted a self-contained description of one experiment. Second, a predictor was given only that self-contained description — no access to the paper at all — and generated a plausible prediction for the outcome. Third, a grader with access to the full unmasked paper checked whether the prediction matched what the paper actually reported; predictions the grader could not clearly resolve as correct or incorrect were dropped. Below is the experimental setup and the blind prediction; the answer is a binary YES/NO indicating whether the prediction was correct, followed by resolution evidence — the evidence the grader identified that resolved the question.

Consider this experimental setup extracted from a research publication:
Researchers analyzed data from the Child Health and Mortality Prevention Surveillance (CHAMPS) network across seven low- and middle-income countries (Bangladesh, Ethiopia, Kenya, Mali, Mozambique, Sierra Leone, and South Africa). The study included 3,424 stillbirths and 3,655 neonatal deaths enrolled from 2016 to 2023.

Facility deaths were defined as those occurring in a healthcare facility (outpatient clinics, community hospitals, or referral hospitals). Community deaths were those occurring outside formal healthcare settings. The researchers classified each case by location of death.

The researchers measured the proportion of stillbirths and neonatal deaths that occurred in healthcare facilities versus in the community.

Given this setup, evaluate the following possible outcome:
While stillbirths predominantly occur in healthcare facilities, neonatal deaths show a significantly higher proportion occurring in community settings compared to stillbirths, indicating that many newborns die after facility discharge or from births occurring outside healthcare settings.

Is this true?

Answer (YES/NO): NO